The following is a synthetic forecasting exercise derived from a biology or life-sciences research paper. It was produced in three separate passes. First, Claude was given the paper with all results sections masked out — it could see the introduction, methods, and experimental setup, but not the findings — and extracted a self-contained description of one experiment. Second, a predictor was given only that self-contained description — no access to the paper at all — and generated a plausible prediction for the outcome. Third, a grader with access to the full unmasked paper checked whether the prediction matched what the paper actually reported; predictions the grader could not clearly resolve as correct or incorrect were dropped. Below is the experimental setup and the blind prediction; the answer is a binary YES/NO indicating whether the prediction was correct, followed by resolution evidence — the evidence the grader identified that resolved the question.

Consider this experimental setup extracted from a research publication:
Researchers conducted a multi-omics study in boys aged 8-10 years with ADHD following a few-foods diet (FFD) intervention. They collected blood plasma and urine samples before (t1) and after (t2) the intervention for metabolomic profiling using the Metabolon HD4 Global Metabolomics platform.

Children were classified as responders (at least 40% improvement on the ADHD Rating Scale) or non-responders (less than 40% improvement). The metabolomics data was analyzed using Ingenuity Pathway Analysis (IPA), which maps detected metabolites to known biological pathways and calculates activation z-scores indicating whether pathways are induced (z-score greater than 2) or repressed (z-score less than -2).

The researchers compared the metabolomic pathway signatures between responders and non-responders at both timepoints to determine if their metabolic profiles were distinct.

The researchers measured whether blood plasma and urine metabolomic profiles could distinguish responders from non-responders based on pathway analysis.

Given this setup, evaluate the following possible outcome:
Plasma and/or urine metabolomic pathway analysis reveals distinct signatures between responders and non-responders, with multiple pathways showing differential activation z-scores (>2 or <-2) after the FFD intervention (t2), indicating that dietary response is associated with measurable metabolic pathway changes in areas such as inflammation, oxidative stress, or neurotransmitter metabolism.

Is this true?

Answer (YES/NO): NO